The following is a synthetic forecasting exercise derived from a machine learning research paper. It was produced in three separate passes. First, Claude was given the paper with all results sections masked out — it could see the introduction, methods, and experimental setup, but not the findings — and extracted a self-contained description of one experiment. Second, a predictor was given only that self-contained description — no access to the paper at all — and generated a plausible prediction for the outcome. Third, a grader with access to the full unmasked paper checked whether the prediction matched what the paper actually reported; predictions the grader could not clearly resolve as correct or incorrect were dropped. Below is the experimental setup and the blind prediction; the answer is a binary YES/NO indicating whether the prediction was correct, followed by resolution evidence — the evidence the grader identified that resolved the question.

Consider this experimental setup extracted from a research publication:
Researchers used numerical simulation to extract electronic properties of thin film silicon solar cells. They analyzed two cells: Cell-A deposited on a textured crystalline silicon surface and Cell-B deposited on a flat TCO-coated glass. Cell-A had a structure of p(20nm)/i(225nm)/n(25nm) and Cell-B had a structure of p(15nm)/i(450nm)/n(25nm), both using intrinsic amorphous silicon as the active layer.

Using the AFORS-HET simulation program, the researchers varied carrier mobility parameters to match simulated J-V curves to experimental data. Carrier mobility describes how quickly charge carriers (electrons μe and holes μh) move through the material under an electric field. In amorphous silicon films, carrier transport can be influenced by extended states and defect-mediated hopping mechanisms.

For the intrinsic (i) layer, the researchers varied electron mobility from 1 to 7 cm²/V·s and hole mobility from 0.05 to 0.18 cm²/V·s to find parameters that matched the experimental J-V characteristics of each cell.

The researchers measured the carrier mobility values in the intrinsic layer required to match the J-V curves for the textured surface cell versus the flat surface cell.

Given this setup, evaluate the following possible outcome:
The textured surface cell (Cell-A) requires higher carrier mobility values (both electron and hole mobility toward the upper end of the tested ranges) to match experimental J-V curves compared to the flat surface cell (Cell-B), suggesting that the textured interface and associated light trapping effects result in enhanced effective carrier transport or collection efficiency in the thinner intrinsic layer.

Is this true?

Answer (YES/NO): NO